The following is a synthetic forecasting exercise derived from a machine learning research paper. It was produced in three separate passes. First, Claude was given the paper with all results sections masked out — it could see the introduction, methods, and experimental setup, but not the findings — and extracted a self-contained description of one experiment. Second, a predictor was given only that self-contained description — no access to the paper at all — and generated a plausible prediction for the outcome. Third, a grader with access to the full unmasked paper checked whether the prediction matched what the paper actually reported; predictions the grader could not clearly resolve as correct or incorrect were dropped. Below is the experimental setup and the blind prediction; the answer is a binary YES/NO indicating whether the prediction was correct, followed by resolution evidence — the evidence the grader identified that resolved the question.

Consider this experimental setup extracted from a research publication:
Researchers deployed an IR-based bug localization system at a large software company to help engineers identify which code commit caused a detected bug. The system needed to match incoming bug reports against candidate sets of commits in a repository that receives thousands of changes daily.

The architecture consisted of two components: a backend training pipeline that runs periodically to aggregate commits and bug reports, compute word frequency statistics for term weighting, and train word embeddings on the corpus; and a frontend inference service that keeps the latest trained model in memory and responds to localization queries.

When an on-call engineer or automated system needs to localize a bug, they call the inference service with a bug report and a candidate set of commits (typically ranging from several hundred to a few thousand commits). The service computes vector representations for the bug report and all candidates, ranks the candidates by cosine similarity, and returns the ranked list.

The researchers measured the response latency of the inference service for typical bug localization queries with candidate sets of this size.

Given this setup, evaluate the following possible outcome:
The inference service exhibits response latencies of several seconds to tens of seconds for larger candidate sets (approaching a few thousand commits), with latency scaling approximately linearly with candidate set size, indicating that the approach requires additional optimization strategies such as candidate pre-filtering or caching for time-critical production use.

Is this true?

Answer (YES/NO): NO